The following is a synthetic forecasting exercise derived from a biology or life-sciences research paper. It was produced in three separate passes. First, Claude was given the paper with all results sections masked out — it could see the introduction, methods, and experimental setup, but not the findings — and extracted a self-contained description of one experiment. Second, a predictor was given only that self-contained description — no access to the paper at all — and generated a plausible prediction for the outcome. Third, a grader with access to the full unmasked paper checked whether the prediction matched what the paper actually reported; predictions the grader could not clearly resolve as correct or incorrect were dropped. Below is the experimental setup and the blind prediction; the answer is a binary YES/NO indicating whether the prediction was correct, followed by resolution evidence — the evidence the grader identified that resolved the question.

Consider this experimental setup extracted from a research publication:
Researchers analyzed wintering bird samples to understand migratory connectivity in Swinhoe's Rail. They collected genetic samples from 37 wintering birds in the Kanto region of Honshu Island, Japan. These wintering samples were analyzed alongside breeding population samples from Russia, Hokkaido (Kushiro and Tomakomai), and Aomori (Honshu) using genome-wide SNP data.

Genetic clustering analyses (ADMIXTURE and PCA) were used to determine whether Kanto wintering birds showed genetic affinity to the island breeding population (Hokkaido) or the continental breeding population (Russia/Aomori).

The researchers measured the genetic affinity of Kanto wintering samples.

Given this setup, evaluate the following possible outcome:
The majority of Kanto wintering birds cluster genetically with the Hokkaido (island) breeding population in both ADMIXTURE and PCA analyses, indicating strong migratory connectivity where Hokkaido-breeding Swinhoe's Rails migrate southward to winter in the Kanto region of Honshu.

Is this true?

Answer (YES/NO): YES